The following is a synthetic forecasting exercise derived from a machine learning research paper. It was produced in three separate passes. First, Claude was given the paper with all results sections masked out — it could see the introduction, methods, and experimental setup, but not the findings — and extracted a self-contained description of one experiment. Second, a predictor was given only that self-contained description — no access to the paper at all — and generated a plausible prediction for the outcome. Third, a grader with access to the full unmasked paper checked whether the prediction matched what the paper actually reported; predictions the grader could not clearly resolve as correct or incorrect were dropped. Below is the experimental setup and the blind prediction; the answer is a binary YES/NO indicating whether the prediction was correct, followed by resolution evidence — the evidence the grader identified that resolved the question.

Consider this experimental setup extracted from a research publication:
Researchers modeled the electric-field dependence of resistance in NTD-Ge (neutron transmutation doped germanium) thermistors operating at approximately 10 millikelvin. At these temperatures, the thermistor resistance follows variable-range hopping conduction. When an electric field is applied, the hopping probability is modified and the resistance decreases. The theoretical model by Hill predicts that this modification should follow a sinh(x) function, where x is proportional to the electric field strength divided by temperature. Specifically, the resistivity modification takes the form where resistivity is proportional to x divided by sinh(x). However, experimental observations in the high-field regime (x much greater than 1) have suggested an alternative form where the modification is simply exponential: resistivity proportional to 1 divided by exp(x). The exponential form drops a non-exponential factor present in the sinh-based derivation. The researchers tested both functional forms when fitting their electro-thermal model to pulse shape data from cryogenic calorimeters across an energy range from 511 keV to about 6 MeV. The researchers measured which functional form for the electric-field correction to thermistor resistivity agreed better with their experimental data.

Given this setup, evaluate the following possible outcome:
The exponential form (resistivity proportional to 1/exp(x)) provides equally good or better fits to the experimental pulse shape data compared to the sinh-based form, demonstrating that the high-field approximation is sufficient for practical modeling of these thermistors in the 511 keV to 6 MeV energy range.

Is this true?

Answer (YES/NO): YES